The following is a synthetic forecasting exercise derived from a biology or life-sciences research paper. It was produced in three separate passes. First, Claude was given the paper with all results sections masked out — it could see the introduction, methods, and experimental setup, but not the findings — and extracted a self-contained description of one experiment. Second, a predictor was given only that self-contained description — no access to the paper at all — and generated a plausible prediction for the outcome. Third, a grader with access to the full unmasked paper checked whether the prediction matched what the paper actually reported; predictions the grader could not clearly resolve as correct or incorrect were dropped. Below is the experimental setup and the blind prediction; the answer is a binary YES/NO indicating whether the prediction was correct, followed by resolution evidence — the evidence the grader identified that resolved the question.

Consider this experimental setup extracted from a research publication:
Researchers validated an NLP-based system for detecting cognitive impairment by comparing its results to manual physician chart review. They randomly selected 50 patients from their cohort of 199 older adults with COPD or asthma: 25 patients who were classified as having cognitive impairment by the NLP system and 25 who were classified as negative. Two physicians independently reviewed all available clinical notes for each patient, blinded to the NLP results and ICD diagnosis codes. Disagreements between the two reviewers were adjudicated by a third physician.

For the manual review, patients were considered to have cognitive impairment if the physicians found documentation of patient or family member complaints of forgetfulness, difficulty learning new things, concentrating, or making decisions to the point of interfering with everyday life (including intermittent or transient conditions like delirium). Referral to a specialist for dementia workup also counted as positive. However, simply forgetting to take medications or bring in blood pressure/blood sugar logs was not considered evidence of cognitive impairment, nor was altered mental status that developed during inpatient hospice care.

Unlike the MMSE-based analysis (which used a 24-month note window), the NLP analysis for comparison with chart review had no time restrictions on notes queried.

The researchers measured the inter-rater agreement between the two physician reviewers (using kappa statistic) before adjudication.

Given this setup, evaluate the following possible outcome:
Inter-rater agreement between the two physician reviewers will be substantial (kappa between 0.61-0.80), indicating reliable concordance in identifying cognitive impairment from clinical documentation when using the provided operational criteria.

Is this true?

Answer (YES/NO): YES